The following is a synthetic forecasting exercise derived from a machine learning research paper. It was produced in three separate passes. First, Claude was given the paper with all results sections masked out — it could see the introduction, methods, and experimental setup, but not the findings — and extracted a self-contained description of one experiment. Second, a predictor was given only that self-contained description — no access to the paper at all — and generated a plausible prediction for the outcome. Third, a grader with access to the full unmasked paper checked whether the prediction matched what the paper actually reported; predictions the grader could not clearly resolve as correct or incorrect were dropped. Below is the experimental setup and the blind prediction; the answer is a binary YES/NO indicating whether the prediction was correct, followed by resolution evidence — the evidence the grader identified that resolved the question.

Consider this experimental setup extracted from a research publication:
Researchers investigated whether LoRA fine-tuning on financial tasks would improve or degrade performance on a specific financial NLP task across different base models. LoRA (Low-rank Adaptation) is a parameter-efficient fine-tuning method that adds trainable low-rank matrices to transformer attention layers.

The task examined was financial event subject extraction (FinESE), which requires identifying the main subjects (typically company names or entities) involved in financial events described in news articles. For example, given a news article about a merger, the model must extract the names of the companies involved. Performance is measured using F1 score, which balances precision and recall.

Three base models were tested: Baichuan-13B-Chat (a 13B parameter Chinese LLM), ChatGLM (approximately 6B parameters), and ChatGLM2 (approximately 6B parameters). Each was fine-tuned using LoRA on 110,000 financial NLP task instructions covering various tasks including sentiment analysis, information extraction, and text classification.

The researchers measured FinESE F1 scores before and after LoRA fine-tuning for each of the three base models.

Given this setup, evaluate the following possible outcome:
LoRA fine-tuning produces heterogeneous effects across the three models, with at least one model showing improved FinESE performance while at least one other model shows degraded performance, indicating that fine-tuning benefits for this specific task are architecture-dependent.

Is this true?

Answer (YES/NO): YES